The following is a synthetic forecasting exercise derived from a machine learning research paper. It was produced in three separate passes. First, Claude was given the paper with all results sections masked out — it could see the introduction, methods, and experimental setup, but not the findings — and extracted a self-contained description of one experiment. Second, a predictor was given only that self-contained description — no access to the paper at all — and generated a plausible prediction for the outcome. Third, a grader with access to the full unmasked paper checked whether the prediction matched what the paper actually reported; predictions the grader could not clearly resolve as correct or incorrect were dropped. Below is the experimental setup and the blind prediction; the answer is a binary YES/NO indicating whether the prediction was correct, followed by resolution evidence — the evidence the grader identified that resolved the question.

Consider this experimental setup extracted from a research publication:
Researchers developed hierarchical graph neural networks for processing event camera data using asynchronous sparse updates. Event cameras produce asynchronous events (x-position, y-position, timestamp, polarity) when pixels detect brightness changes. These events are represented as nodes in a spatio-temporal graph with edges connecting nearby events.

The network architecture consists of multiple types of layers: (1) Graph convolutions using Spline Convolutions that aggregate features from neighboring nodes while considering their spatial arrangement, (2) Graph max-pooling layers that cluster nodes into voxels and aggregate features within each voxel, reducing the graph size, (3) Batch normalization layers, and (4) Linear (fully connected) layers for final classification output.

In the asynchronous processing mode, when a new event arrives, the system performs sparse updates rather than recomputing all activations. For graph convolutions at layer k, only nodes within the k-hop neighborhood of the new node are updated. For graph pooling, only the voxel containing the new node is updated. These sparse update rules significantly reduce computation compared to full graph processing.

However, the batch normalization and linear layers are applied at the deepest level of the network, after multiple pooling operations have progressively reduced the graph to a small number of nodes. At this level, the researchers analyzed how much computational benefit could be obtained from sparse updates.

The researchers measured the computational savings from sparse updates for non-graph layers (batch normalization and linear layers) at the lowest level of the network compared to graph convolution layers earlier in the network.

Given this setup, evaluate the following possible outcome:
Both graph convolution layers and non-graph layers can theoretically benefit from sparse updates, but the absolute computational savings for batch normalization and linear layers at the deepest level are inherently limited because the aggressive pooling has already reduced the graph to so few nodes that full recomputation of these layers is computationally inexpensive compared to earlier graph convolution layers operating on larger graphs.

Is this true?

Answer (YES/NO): NO